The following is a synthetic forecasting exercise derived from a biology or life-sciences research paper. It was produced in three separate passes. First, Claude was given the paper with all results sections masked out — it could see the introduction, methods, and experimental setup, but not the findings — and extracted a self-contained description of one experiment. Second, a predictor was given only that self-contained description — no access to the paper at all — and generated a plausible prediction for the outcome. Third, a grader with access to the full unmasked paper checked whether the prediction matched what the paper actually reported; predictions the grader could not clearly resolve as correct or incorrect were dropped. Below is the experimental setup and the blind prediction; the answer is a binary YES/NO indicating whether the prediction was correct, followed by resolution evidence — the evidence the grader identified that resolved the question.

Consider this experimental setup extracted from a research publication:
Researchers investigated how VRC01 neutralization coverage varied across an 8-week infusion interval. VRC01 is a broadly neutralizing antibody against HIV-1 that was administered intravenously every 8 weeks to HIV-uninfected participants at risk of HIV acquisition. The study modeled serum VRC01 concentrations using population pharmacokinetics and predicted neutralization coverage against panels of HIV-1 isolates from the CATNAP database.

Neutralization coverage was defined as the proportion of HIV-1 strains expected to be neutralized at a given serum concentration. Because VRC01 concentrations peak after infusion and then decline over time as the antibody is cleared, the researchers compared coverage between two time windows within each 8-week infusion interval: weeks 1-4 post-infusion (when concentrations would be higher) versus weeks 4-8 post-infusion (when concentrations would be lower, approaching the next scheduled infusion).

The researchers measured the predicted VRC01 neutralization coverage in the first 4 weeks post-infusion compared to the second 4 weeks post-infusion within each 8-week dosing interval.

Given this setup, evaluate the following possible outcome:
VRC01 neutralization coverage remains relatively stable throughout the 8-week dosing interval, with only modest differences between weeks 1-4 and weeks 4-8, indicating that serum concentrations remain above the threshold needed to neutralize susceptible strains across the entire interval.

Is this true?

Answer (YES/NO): NO